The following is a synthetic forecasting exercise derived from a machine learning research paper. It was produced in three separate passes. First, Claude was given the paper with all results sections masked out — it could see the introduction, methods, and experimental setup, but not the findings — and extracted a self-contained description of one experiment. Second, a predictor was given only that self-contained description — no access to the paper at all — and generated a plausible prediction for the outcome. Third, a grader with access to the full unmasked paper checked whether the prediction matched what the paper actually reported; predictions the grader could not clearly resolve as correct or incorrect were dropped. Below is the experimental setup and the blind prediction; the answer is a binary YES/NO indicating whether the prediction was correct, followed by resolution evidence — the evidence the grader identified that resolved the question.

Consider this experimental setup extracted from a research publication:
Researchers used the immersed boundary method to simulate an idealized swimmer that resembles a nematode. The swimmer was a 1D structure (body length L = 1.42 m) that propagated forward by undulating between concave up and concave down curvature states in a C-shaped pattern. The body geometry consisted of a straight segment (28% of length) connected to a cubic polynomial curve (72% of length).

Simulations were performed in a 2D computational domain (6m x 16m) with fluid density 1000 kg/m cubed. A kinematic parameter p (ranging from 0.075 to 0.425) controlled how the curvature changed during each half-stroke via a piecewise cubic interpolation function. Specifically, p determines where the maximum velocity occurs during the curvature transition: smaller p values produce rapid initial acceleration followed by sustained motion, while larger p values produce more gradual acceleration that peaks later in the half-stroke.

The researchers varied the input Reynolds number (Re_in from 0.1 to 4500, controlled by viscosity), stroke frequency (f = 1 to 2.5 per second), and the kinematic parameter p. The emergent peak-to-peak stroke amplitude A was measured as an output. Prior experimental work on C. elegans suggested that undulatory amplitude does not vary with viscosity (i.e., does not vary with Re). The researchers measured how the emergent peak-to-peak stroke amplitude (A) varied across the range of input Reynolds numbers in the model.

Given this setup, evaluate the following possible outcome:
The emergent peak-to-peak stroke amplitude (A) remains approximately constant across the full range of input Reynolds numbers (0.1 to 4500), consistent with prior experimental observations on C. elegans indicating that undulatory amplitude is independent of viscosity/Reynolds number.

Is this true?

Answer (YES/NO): NO